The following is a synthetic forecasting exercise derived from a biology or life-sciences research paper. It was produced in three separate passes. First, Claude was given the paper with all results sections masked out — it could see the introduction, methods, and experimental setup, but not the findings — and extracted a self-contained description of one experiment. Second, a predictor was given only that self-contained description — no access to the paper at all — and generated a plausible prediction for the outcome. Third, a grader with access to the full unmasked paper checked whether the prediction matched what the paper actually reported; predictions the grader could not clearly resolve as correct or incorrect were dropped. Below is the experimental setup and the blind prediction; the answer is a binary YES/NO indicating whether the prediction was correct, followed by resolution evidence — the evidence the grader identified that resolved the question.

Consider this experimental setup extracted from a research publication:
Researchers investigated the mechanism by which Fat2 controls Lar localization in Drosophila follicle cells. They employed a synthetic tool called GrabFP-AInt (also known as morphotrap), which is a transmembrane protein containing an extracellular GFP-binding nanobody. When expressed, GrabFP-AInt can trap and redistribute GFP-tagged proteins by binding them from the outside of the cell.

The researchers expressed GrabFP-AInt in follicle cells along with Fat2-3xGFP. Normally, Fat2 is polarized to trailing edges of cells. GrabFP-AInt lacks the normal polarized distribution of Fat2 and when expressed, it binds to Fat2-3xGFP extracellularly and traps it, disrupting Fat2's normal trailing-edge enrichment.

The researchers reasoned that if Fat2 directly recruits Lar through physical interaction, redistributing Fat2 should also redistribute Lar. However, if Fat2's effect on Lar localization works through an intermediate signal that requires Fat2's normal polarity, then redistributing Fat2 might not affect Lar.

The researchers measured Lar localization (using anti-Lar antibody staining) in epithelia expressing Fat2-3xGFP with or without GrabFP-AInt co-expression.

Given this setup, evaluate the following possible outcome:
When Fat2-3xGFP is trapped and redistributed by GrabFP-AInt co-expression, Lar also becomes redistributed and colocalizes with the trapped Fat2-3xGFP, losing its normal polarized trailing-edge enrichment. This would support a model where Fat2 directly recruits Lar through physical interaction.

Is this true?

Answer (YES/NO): NO